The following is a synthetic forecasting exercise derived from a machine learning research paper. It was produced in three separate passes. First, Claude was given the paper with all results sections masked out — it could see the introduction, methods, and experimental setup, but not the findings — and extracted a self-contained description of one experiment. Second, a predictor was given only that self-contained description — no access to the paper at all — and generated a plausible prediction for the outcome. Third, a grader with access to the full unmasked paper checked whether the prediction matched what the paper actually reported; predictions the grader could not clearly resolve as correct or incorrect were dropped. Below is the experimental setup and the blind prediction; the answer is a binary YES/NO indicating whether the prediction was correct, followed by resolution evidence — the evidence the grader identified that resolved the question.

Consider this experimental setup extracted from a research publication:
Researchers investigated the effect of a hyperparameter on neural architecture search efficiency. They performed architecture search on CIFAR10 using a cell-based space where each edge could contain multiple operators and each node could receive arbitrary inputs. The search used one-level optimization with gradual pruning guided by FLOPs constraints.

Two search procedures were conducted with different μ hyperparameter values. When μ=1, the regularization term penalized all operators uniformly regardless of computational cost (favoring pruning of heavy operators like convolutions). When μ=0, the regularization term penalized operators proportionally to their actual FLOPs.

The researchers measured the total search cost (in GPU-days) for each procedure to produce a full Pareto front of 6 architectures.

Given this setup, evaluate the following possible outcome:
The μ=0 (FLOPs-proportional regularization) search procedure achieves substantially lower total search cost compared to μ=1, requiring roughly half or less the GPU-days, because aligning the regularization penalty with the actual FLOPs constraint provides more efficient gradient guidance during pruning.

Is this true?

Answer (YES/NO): NO